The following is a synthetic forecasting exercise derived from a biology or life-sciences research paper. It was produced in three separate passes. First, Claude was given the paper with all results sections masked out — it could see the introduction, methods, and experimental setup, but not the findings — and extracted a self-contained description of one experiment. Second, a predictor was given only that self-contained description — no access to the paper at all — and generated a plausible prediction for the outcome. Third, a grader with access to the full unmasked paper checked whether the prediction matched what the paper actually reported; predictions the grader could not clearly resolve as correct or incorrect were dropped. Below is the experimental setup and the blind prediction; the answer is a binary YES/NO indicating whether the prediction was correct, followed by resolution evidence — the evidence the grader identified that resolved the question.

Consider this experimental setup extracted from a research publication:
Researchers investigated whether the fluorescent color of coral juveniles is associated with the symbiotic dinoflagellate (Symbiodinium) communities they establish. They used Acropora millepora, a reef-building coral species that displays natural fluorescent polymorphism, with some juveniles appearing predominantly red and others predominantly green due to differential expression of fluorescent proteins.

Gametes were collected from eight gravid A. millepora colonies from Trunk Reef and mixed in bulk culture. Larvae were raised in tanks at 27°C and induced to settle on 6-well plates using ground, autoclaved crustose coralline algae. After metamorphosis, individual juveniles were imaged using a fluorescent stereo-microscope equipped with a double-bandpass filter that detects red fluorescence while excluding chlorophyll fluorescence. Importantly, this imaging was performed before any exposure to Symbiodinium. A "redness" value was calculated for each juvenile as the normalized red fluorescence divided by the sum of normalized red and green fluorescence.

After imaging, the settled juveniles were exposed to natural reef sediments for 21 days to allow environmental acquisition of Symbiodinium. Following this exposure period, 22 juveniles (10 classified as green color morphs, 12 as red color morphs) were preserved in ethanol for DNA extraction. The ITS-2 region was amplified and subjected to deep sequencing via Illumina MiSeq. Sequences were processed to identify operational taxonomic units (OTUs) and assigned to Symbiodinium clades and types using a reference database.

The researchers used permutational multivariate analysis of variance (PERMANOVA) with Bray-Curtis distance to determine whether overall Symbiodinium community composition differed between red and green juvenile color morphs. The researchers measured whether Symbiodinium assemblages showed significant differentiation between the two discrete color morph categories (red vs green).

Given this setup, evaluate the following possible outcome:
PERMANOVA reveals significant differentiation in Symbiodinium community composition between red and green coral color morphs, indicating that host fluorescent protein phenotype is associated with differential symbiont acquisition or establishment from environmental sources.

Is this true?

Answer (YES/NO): NO